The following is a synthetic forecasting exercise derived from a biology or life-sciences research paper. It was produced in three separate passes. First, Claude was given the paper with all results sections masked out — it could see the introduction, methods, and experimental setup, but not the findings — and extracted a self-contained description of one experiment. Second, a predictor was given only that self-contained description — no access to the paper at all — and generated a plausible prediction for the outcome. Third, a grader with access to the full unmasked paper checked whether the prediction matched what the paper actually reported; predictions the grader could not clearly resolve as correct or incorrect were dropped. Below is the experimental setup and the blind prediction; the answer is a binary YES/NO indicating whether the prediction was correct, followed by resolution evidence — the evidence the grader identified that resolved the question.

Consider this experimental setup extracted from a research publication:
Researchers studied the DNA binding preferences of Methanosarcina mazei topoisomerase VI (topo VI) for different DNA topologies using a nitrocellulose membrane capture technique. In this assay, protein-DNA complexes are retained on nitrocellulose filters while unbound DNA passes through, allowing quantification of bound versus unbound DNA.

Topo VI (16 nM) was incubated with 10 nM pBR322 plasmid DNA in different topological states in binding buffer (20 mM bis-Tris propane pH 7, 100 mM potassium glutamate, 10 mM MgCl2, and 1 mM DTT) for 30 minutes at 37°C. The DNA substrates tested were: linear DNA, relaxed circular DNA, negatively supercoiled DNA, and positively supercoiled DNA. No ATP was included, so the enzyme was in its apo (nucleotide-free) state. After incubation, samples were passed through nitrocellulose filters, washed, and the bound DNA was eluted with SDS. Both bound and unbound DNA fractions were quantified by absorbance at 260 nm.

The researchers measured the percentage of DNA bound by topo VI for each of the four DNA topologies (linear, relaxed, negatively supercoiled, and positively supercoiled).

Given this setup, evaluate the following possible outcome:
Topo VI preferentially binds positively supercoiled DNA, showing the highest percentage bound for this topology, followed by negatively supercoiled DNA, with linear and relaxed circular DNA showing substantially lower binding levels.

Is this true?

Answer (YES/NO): NO